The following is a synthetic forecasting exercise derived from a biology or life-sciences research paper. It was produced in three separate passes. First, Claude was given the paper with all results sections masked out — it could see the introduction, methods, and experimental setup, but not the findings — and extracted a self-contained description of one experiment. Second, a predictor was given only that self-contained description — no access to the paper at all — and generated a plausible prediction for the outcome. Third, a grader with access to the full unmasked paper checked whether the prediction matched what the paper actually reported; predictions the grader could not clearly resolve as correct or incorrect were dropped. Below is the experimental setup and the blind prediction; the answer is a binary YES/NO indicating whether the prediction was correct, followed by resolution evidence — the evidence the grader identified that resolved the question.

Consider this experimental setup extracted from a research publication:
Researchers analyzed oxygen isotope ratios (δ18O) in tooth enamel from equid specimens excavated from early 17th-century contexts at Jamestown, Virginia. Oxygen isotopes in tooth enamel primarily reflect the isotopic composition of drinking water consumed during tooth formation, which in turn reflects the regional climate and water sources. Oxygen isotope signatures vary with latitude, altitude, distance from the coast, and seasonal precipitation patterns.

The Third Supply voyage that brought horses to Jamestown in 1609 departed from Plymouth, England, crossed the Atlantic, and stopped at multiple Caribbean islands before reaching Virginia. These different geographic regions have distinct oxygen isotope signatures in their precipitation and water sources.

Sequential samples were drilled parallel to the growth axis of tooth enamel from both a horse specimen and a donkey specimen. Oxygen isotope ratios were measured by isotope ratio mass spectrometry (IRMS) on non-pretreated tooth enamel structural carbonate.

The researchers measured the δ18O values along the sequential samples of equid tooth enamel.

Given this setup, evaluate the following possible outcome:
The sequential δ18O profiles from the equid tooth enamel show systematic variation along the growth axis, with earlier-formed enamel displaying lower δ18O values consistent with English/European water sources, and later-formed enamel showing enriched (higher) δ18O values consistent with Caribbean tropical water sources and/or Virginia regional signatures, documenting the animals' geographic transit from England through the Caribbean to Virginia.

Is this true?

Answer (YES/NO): NO